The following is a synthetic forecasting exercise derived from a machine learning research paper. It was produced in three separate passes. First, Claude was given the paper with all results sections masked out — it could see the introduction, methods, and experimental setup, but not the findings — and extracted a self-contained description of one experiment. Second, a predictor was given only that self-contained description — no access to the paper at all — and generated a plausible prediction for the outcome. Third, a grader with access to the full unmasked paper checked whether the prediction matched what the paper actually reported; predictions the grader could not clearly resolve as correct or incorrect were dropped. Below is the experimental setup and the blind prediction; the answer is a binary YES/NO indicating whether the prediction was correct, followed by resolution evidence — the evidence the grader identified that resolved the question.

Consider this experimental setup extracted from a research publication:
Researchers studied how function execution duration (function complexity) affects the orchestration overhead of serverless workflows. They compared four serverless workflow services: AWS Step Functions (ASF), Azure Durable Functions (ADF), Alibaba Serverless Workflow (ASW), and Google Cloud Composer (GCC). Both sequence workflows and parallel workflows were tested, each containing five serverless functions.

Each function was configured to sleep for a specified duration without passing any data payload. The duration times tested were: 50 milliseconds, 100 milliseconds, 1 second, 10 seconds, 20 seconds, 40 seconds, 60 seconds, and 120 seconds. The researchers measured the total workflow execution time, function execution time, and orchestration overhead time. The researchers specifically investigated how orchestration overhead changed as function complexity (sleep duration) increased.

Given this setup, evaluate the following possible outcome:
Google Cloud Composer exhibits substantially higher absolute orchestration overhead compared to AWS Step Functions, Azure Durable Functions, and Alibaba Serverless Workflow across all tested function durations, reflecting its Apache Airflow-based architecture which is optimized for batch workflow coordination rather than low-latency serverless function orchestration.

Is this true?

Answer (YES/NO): YES